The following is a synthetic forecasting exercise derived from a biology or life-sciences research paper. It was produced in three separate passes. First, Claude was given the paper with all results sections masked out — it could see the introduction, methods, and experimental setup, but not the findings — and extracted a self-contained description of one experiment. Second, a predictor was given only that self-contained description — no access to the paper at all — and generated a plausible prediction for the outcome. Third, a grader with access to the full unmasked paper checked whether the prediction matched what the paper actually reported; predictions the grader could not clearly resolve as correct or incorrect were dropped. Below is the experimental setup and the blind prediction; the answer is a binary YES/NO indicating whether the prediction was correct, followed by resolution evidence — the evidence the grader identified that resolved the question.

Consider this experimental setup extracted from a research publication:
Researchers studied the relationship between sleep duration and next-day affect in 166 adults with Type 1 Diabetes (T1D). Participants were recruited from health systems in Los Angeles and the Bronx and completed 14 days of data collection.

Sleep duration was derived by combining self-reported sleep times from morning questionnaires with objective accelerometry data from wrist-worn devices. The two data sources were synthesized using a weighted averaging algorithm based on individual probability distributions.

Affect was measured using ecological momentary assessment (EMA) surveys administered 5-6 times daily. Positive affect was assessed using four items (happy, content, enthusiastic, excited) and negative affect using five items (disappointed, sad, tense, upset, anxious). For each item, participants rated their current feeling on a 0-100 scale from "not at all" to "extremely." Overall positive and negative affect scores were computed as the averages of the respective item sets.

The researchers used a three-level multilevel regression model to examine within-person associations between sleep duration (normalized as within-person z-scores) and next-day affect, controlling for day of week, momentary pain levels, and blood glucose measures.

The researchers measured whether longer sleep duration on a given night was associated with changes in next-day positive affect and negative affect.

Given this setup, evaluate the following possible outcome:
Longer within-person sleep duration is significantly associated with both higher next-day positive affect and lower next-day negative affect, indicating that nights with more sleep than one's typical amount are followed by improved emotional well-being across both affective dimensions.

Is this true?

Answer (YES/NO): NO